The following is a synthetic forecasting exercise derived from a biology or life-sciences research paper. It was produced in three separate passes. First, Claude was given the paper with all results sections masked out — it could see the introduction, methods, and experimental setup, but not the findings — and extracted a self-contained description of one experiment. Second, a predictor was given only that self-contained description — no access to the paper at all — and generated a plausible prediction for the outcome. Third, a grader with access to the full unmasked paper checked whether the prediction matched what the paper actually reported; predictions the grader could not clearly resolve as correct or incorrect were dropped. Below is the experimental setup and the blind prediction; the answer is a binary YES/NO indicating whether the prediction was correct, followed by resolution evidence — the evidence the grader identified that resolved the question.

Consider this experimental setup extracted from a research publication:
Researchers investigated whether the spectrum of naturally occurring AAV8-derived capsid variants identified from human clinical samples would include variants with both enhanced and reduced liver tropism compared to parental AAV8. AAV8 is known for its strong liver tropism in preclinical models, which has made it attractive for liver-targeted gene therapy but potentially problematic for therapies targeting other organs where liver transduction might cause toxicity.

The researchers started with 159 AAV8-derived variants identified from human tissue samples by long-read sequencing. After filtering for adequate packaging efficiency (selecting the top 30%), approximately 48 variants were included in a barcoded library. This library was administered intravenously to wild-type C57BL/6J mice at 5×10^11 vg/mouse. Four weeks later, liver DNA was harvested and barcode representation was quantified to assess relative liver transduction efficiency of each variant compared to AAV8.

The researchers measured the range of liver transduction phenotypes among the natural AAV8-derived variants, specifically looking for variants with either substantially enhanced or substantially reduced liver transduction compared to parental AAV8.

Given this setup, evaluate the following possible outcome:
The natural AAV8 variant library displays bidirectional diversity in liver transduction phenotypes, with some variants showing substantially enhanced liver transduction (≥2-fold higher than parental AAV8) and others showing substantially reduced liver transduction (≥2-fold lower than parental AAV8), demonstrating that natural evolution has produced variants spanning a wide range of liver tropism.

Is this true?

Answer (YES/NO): NO